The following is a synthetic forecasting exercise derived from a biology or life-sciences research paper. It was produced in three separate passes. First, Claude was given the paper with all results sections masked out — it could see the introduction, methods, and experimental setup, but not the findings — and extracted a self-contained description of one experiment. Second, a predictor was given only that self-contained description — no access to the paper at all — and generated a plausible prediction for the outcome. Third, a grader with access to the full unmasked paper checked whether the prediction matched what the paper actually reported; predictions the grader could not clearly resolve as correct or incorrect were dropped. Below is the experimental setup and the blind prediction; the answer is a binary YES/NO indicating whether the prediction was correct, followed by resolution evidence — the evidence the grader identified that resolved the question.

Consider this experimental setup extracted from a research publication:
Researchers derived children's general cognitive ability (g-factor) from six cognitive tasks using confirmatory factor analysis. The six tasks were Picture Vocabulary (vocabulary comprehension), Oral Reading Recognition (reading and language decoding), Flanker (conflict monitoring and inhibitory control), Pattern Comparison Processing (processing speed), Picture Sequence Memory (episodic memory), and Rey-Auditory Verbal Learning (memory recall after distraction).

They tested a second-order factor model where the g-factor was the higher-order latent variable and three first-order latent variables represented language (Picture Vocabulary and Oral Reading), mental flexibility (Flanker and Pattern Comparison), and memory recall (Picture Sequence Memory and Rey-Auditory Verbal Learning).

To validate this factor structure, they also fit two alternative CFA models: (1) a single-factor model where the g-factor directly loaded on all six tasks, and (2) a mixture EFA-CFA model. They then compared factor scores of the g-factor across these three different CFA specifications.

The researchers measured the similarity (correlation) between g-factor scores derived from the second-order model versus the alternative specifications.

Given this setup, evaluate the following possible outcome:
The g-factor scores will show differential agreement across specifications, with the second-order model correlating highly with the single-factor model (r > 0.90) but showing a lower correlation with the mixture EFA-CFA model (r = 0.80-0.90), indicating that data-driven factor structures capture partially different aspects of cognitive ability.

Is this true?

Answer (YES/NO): NO